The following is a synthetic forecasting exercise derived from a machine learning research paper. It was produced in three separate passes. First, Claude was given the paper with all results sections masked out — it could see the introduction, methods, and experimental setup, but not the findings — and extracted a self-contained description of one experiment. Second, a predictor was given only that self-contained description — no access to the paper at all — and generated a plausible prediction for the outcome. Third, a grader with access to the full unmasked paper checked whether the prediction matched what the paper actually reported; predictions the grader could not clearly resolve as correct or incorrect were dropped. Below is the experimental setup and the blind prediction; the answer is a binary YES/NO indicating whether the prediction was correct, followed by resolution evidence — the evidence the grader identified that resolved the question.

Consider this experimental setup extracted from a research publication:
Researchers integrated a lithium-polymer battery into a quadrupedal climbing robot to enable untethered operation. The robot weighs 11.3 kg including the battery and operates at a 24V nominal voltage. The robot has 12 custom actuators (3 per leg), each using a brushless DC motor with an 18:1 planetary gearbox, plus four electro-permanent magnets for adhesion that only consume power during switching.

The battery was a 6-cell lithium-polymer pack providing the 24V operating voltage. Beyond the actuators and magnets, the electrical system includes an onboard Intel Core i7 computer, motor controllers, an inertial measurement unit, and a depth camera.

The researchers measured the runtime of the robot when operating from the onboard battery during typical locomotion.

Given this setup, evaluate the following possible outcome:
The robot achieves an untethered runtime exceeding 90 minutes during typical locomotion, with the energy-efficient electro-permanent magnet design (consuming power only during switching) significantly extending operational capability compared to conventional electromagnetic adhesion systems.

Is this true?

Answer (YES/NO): NO